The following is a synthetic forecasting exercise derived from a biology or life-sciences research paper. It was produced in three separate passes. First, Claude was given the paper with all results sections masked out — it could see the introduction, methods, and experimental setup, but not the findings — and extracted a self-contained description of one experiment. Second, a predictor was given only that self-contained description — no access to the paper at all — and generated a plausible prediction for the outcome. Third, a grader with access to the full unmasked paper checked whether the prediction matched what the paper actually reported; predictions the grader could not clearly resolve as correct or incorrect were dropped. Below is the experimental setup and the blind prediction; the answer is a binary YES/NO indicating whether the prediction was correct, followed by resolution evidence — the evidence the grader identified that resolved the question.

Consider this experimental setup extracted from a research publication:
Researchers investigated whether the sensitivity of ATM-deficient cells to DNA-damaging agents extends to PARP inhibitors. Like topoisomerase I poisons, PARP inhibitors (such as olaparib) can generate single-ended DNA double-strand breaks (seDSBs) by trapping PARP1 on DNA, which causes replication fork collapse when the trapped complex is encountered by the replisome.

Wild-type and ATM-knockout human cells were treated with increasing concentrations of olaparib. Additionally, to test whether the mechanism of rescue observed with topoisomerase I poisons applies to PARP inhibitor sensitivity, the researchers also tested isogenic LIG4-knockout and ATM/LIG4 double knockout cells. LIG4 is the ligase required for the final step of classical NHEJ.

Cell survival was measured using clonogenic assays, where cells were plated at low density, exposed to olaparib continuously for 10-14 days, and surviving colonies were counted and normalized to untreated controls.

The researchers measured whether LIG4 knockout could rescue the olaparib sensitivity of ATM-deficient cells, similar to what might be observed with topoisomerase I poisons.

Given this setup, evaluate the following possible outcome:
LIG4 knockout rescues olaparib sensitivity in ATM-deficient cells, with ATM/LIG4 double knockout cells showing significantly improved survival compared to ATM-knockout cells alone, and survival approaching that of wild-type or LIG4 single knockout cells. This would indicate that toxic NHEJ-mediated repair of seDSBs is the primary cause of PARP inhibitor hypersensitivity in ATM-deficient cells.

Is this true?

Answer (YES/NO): YES